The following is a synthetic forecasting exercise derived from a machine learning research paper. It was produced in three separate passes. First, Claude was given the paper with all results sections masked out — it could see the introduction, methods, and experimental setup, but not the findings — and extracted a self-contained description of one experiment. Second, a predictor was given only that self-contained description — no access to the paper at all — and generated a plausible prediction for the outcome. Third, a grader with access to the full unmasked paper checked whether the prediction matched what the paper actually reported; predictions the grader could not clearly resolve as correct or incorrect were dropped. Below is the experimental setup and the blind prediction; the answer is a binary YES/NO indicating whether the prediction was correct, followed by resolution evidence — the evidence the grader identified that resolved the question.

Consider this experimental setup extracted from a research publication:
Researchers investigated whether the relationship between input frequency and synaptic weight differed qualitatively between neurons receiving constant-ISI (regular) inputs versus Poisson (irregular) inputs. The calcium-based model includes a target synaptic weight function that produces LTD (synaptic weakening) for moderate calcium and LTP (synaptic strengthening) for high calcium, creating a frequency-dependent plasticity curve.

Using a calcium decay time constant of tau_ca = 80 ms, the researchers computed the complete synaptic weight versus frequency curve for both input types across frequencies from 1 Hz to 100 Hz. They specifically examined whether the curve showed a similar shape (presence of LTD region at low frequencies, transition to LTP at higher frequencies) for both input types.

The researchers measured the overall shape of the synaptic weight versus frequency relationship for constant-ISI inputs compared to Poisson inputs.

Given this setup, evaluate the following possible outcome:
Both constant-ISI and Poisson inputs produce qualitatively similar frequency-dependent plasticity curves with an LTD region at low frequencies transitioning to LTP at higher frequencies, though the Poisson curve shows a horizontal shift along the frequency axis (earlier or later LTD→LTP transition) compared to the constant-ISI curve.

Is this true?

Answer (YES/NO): NO